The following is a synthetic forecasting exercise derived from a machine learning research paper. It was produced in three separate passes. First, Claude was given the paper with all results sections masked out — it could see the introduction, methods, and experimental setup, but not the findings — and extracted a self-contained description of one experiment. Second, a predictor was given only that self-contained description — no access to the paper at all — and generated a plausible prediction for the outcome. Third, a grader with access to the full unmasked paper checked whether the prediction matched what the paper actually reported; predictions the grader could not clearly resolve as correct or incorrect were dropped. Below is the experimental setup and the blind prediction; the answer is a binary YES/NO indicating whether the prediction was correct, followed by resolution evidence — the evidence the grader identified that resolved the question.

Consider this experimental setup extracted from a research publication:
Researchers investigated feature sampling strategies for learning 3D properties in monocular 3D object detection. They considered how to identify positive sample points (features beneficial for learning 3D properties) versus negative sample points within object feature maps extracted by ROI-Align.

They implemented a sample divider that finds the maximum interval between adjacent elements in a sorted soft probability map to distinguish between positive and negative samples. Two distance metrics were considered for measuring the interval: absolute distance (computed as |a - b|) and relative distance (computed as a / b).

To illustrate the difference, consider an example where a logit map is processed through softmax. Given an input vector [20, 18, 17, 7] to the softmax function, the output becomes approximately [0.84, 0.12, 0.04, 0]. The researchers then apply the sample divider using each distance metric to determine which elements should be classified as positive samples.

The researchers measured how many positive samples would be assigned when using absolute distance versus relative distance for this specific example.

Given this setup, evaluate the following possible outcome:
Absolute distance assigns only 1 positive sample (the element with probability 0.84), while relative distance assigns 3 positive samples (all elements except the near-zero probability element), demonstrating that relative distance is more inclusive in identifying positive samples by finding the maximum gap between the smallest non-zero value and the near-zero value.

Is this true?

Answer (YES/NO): YES